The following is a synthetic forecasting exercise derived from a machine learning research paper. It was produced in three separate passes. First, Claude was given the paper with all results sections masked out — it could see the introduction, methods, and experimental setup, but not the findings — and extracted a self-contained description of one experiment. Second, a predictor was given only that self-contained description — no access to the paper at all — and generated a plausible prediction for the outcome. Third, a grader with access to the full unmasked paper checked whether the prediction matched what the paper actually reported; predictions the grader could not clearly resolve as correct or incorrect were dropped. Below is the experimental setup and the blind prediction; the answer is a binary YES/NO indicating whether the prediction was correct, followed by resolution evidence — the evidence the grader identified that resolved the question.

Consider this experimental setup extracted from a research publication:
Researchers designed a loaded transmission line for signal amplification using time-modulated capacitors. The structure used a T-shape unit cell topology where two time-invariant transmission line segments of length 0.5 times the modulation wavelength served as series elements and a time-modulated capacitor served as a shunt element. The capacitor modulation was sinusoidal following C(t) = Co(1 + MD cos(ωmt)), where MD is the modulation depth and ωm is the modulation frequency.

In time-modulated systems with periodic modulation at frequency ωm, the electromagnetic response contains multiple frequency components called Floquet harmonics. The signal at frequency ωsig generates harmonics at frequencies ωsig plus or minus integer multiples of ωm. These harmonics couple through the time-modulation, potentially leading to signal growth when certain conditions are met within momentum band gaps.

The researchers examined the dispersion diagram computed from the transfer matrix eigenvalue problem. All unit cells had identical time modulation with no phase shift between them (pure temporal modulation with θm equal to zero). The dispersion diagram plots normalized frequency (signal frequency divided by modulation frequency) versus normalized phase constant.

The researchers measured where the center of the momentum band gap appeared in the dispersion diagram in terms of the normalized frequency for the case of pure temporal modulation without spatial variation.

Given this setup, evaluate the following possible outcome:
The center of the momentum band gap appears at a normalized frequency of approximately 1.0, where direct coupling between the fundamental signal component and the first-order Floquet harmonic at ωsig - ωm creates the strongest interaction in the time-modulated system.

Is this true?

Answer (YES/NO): NO